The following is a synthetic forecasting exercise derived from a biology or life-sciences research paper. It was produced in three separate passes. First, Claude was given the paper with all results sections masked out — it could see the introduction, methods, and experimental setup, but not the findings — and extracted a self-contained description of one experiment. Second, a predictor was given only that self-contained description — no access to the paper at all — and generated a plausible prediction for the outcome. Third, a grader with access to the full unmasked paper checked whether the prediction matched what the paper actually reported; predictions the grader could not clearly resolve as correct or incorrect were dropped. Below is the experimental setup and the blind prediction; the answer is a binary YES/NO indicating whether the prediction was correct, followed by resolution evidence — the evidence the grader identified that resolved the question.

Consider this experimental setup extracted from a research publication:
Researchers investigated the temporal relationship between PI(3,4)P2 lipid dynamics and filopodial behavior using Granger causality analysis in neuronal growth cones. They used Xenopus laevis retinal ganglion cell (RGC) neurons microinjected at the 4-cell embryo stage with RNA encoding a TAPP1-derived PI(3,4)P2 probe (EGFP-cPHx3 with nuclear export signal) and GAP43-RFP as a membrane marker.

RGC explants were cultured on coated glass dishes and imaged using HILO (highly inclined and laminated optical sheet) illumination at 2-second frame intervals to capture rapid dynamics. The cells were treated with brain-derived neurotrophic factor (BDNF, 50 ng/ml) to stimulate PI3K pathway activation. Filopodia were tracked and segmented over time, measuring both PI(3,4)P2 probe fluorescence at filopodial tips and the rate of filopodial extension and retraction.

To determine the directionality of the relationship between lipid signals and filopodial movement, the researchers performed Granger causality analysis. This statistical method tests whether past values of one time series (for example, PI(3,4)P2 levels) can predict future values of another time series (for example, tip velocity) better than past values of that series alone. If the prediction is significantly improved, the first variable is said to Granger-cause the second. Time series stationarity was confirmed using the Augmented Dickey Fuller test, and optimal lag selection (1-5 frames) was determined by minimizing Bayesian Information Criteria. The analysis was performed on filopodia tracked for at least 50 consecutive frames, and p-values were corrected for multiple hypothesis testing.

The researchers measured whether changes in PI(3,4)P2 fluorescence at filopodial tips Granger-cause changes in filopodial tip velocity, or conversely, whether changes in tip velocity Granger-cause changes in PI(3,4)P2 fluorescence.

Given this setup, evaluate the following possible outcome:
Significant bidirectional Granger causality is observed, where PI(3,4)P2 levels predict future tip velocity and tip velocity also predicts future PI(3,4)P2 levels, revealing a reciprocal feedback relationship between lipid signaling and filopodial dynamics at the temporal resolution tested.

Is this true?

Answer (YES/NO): YES